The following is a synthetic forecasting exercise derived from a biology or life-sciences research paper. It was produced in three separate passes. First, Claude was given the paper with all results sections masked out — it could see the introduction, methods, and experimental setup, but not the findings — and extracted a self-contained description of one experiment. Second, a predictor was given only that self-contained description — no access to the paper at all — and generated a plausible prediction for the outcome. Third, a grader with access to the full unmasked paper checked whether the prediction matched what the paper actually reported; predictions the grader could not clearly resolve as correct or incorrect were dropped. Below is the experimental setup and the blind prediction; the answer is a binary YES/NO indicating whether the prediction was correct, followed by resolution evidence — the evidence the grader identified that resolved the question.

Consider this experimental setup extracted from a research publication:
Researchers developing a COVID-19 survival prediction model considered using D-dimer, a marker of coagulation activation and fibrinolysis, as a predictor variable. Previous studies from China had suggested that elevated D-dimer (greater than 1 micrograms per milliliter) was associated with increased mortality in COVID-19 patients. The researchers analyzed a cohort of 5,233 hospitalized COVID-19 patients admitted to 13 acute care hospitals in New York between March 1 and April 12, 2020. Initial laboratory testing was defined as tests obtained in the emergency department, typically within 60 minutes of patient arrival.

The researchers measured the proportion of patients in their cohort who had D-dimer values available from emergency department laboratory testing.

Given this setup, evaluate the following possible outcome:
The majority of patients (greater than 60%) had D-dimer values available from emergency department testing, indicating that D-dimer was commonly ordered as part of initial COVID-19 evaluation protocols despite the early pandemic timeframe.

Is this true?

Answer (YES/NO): NO